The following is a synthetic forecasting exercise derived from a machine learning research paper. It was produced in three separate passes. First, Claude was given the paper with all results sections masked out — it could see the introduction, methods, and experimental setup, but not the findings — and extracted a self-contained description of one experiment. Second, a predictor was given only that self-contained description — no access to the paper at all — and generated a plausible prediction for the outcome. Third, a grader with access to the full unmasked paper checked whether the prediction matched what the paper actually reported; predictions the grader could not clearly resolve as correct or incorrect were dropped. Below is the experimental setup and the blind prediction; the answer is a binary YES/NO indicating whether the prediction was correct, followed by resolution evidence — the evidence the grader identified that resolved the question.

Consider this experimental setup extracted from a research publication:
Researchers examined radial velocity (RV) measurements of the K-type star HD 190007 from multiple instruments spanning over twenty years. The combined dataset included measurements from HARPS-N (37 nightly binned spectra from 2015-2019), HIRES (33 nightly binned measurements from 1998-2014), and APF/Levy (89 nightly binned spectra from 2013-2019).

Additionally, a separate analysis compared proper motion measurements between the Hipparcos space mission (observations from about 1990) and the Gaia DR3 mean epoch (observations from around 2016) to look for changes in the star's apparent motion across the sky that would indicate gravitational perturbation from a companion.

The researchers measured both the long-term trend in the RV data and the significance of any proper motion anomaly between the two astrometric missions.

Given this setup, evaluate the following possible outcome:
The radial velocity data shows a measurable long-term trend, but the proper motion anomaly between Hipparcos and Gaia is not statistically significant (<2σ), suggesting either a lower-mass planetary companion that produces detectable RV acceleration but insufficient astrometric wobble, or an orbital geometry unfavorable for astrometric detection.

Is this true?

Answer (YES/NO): NO